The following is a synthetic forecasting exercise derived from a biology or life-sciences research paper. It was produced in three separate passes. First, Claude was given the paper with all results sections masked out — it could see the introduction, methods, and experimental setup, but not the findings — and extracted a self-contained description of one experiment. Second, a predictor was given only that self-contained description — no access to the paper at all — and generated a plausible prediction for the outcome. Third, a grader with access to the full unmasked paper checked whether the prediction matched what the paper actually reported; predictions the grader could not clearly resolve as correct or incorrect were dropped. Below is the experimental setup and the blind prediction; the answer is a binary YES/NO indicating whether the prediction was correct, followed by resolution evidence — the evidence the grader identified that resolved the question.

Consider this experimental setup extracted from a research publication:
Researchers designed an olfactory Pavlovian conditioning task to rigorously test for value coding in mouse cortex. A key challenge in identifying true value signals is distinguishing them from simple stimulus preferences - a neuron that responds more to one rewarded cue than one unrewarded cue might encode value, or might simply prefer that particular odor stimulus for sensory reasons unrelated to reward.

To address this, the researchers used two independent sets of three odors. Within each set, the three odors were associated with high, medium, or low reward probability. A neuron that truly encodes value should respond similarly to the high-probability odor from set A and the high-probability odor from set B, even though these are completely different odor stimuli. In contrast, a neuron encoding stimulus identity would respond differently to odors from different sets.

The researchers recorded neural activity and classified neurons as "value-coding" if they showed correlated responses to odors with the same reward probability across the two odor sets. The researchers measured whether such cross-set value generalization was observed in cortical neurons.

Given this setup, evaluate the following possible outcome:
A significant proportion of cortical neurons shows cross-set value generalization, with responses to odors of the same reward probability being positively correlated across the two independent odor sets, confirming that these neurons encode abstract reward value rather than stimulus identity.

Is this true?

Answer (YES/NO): YES